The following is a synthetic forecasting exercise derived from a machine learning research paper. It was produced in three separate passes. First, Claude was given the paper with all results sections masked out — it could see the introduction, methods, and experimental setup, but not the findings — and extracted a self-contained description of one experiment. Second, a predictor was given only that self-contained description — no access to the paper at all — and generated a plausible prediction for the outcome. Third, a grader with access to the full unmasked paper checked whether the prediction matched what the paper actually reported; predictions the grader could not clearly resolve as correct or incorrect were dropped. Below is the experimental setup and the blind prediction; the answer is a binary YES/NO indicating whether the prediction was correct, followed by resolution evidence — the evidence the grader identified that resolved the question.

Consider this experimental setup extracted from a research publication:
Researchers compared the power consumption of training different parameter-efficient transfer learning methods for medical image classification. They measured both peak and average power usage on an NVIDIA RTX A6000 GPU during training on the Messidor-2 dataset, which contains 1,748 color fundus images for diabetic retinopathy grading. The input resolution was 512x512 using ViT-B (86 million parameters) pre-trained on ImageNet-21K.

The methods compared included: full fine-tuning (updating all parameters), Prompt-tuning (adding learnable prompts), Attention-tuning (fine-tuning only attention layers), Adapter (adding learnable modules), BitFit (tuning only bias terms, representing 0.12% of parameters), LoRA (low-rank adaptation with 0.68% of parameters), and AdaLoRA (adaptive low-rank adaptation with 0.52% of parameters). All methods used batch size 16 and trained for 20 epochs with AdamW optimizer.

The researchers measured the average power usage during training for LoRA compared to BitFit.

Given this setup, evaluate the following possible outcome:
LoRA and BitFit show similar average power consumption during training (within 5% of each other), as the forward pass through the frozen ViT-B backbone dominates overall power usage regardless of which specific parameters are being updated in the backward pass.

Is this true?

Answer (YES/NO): YES